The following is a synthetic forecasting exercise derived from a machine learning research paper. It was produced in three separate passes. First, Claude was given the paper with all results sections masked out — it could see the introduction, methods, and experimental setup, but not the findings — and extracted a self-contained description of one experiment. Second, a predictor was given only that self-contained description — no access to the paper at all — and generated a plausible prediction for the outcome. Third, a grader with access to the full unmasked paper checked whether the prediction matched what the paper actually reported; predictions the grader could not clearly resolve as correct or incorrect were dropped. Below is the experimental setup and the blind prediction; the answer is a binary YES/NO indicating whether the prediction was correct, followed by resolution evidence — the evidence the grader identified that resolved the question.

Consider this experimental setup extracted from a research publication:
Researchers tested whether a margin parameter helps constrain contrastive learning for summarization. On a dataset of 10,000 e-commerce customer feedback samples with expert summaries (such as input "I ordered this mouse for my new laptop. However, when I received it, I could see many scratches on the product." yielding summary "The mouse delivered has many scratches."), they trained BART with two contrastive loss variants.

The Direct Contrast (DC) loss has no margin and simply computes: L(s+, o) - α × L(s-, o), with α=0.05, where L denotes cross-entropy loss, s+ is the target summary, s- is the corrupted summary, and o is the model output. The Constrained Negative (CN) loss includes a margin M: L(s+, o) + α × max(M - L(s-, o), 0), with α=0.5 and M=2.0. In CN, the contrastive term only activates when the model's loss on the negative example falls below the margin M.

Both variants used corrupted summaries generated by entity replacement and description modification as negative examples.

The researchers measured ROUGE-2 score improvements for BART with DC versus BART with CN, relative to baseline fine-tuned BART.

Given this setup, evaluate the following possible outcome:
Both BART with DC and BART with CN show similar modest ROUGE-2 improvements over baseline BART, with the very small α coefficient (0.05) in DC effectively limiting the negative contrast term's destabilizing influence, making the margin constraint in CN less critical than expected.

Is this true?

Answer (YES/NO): NO